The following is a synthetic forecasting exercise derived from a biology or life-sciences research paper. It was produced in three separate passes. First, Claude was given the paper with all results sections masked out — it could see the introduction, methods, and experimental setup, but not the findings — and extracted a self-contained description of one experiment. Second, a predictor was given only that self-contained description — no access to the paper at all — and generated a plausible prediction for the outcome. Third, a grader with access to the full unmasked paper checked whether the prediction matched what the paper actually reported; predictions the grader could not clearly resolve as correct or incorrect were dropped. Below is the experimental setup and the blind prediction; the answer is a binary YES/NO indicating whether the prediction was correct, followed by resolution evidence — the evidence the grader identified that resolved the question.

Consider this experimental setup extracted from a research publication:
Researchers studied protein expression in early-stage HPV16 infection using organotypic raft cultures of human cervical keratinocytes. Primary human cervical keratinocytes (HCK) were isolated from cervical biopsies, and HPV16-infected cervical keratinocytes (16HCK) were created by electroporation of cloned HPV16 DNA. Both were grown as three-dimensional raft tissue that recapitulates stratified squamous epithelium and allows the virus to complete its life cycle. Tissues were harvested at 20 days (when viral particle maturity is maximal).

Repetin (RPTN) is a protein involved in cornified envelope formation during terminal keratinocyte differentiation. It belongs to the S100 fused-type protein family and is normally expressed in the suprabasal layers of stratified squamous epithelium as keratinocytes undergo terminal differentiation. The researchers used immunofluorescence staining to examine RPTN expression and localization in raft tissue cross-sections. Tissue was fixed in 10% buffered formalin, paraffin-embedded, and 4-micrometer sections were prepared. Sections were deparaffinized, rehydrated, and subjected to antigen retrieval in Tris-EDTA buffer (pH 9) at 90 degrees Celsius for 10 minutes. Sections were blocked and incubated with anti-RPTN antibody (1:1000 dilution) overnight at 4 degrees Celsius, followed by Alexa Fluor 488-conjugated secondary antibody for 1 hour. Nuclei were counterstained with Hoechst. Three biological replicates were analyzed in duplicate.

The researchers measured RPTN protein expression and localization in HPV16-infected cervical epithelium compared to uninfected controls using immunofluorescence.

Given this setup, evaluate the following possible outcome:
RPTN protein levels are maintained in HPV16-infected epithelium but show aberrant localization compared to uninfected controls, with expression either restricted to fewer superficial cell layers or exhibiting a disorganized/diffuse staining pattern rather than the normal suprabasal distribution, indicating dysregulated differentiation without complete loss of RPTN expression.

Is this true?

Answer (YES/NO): NO